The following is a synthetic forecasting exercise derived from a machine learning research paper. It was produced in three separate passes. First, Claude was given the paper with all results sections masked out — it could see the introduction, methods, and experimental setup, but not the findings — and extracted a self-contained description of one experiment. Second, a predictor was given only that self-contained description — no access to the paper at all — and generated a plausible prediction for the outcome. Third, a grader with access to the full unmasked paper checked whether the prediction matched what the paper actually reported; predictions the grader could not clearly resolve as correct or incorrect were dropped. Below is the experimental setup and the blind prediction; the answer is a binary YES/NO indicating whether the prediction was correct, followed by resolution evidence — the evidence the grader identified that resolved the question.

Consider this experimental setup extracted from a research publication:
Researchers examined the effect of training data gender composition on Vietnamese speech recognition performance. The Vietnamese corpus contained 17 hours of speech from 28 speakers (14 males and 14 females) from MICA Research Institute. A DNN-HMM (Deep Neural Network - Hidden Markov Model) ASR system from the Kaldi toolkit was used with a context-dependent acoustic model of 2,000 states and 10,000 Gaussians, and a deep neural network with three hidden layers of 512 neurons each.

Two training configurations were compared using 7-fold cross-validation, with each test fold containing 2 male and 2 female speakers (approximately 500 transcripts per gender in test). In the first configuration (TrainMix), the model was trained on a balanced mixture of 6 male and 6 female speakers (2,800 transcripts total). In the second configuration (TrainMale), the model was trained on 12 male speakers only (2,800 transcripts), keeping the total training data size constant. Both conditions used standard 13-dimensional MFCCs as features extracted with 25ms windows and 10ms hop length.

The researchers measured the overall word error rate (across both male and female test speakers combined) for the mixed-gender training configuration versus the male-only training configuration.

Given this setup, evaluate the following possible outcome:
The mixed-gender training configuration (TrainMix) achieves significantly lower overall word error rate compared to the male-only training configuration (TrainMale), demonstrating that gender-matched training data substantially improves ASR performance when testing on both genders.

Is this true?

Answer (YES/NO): YES